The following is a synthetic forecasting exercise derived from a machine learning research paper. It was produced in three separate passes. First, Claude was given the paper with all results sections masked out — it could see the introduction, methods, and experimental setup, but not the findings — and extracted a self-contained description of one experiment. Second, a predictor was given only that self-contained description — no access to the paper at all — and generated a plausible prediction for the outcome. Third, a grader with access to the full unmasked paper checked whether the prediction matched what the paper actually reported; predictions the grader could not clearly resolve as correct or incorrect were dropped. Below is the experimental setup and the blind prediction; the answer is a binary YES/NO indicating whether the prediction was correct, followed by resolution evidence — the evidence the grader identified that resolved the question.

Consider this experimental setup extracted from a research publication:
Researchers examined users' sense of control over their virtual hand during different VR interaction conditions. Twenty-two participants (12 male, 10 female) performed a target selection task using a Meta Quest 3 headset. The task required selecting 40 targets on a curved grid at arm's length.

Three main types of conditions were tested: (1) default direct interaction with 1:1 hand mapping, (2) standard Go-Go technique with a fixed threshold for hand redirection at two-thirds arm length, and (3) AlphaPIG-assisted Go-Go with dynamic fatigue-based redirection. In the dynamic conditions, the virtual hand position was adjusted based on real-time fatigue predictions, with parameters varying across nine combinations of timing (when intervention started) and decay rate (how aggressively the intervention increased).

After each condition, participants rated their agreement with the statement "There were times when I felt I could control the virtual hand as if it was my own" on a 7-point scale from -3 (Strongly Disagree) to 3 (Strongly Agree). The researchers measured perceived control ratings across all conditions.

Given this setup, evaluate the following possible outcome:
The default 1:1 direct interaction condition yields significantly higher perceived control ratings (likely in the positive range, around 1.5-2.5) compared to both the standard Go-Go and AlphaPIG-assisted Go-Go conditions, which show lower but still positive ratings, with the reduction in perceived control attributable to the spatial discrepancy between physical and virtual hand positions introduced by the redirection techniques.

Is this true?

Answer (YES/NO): NO